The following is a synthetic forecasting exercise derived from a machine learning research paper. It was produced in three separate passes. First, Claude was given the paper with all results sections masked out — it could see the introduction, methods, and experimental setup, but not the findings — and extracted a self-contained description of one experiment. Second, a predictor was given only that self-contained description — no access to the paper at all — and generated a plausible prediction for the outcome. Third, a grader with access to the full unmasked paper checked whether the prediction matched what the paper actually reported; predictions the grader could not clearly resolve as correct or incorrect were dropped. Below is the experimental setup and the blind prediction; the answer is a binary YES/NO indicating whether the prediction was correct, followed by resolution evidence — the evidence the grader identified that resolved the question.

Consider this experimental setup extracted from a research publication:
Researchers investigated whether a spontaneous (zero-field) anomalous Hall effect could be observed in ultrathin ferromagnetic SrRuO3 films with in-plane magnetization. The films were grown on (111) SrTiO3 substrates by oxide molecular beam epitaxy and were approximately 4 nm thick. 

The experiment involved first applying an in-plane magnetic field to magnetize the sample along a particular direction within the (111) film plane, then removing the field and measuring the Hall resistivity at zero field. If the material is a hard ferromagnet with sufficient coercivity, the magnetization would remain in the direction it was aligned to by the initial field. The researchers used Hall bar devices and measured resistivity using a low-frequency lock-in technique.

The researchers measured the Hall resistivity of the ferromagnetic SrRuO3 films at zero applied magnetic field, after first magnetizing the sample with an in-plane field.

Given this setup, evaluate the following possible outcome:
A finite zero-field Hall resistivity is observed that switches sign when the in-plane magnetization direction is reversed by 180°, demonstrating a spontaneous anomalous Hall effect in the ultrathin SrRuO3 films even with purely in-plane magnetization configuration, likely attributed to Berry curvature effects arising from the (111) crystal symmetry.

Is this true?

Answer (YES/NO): YES